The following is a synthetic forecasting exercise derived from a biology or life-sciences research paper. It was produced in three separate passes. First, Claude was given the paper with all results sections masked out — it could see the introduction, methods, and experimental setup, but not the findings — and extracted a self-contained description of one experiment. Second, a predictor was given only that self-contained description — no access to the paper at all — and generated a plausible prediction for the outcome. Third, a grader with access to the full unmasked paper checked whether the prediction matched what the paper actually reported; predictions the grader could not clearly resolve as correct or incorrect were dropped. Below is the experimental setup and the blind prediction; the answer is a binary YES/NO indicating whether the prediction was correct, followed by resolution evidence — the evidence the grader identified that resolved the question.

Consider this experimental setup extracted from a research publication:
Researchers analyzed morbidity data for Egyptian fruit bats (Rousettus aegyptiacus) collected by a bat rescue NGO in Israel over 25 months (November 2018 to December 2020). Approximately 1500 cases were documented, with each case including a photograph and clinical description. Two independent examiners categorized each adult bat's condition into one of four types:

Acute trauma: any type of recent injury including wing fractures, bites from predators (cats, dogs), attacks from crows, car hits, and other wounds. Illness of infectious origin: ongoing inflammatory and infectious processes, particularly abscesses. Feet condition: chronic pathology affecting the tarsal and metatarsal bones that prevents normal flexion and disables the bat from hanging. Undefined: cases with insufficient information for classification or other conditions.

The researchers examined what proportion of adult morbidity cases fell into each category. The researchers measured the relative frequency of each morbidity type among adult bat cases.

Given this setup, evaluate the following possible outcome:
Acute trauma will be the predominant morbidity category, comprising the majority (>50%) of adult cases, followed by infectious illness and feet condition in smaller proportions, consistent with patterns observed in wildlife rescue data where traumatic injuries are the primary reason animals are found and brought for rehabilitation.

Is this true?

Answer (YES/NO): YES